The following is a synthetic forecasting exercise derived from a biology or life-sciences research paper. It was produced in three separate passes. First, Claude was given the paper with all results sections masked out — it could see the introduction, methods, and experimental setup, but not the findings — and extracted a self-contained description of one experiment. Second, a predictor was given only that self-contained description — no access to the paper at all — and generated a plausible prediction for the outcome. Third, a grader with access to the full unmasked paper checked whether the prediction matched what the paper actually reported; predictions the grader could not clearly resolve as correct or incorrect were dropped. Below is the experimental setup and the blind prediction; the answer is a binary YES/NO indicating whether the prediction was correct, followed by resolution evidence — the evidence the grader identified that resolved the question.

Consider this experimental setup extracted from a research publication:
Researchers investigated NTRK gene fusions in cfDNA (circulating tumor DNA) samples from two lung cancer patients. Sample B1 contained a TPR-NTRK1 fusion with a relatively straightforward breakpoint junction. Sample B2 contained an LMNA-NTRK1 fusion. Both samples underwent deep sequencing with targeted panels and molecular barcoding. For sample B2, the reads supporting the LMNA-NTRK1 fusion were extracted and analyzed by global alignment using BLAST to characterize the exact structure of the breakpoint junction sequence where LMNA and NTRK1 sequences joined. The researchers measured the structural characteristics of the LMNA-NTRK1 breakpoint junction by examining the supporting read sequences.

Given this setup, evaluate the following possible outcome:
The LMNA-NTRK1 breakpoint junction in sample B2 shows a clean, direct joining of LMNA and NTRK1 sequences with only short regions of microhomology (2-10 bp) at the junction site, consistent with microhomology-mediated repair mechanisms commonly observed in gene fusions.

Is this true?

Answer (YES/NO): NO